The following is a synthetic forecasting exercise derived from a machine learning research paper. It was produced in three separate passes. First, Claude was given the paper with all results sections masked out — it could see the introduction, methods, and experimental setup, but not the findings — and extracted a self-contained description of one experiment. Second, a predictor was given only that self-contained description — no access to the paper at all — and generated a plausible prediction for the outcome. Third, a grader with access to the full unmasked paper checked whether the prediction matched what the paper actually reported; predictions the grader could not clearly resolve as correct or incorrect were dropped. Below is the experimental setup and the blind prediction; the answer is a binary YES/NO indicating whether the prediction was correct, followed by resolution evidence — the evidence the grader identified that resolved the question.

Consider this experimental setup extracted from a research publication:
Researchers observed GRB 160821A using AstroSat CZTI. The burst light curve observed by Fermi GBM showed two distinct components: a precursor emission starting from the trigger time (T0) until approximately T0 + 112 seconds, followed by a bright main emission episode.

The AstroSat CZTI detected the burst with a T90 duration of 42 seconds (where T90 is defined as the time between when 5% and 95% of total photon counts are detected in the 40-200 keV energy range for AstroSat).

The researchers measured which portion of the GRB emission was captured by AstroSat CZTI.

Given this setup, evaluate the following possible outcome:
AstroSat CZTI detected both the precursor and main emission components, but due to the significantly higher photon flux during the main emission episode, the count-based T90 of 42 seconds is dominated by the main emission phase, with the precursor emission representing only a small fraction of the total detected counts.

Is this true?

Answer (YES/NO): NO